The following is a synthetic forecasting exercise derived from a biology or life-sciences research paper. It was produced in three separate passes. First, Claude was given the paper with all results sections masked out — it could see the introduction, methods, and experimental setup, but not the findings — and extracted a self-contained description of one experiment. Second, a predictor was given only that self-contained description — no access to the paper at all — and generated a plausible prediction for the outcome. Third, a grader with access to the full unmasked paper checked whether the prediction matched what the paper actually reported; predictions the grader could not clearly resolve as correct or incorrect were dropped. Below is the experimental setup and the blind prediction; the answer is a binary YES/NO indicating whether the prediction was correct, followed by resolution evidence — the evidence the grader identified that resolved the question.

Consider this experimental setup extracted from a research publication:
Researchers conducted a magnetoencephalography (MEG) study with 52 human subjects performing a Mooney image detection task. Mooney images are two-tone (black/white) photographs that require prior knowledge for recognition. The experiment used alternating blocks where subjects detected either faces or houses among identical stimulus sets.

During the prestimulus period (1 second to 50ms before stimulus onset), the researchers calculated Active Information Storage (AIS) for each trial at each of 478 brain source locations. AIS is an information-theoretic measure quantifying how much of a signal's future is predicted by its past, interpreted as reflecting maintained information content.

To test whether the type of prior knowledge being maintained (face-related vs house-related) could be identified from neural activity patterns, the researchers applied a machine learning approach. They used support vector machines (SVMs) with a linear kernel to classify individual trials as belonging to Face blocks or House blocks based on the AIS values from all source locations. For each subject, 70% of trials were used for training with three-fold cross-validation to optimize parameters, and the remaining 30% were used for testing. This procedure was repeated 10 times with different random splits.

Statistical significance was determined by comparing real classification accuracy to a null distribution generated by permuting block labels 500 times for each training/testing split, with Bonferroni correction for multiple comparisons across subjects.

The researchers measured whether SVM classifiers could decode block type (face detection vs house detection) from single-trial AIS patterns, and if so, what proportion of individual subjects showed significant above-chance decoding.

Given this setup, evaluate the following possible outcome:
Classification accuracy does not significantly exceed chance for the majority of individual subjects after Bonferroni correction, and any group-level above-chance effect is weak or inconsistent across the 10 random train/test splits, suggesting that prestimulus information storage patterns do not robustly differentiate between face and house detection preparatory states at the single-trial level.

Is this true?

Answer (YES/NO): NO